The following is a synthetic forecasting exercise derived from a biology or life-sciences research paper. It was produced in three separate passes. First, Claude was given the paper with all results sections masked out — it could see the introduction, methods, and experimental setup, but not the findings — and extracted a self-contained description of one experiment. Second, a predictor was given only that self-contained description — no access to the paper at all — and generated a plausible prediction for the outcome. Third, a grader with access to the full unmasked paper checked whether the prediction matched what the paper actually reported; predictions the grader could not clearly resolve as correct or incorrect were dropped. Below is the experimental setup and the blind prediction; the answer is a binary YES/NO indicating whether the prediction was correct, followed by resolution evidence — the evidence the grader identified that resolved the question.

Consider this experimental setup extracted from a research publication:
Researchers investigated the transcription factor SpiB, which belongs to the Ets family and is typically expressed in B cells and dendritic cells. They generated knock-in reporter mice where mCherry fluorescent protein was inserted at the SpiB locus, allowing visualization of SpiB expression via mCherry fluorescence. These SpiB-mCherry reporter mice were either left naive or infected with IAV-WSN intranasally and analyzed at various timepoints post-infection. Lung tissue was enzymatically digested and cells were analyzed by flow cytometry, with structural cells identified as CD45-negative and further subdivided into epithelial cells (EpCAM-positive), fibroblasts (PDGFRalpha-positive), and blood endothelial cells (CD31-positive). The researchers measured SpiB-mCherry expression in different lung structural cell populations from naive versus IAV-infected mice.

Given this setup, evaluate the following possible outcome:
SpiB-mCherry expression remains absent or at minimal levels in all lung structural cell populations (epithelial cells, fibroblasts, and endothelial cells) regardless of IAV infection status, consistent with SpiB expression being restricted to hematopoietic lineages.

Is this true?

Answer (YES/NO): NO